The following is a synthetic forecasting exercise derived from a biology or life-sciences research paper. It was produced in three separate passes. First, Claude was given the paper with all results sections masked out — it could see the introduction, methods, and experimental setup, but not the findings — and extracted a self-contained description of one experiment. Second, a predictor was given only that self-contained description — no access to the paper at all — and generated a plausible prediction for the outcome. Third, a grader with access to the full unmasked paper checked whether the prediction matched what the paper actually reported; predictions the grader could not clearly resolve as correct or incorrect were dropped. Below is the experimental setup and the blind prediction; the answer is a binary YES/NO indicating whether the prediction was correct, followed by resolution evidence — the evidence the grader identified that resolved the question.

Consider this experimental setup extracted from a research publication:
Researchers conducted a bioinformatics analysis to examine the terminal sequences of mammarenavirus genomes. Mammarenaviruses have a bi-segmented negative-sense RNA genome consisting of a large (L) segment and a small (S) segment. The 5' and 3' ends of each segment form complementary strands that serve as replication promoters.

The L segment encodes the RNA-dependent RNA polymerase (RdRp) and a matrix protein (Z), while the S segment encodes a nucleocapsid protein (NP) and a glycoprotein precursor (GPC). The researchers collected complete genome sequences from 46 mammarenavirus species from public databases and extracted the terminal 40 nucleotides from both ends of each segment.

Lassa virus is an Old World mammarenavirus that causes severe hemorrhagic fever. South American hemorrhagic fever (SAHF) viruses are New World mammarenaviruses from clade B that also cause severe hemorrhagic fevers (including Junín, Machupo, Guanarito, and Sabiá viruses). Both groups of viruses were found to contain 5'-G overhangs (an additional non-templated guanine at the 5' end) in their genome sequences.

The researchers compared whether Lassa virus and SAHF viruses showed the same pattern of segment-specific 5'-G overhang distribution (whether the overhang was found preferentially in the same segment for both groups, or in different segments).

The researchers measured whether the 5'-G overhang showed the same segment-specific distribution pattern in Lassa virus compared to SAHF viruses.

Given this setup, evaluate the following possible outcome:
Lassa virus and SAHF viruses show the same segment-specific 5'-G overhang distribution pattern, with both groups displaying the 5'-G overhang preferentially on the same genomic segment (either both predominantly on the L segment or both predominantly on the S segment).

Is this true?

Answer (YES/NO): NO